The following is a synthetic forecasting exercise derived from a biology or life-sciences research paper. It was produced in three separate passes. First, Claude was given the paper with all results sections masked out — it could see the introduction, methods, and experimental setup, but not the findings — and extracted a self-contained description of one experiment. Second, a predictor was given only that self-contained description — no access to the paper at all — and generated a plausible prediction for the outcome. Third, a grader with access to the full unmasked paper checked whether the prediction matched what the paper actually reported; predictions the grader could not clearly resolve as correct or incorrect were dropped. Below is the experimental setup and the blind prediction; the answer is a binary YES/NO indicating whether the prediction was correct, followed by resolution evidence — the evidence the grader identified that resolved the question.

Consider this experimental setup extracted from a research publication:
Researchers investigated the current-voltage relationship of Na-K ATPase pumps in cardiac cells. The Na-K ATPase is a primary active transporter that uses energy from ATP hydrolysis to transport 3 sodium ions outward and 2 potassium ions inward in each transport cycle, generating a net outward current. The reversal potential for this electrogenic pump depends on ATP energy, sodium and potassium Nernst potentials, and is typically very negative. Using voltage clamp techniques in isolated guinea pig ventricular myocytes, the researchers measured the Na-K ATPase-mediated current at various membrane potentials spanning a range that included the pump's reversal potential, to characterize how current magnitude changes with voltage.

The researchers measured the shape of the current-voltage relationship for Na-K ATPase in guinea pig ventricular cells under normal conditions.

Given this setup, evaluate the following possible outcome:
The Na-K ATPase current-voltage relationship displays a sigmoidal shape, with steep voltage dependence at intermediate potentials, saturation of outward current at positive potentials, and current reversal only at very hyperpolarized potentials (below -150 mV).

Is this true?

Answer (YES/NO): NO